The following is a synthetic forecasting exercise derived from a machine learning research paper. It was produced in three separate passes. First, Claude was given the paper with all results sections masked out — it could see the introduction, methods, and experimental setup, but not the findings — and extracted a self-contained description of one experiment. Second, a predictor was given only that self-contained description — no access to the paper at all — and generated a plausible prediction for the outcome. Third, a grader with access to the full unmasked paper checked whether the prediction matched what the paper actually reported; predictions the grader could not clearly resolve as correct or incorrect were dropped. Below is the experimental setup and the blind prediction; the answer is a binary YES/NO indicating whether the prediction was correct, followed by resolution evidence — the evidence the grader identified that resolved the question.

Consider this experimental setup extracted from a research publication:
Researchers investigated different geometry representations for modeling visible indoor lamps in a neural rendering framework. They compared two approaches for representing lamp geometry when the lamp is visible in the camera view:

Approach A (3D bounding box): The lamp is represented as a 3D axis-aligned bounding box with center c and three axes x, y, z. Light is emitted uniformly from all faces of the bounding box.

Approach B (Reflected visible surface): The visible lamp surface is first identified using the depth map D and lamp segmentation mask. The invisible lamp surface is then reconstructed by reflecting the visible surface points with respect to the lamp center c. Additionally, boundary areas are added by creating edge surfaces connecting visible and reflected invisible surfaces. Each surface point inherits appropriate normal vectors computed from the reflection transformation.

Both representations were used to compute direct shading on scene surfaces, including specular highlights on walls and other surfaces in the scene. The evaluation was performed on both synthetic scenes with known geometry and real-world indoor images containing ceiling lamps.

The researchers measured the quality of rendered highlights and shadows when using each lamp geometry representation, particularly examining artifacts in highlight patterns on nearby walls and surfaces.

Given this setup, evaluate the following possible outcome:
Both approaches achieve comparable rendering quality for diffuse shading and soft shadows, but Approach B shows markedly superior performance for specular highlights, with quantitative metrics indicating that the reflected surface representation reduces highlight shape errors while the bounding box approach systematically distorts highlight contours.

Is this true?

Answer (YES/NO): NO